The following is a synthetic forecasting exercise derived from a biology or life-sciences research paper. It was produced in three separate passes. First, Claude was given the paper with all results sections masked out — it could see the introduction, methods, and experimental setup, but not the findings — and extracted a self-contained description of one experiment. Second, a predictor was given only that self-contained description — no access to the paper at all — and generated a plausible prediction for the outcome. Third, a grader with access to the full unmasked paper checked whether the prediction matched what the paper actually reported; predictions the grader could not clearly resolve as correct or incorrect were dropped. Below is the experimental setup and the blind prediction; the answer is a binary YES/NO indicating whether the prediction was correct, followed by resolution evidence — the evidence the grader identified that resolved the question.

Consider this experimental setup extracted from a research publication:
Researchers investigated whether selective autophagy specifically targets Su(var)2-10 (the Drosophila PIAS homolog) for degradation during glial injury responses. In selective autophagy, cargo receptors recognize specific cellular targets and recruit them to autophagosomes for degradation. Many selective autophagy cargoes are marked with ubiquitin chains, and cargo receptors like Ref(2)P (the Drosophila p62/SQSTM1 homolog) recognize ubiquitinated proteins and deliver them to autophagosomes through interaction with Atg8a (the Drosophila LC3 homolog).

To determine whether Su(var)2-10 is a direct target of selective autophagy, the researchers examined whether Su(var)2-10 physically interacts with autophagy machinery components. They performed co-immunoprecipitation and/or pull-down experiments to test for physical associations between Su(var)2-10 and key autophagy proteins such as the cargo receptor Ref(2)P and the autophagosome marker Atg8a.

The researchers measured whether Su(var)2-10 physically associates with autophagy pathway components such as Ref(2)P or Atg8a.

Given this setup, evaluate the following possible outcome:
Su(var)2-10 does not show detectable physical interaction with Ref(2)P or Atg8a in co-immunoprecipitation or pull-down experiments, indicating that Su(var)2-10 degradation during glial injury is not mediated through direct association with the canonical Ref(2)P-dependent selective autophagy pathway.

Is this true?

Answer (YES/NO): NO